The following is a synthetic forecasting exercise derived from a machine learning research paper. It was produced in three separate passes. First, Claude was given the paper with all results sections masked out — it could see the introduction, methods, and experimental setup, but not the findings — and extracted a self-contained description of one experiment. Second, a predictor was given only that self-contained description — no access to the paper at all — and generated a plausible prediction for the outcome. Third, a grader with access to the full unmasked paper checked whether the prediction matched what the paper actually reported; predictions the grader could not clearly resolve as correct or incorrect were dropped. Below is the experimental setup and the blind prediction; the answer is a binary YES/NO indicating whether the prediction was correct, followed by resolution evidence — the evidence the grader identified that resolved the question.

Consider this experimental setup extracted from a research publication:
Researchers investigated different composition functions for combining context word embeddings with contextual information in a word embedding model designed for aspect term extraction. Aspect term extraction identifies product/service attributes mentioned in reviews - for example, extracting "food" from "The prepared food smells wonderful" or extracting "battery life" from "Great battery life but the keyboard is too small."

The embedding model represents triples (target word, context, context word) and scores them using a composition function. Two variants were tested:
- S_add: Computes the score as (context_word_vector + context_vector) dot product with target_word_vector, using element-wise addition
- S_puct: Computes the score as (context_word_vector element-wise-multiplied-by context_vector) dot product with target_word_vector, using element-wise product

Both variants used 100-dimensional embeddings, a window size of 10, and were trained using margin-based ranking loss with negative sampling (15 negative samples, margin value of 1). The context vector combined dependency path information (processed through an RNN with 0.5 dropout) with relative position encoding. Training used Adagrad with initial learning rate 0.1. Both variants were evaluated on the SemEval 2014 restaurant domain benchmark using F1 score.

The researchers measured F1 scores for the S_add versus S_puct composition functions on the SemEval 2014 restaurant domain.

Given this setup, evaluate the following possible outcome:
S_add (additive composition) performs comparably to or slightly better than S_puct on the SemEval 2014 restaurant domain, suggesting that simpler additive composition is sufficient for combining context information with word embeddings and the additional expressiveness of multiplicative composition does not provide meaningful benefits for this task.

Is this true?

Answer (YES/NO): NO